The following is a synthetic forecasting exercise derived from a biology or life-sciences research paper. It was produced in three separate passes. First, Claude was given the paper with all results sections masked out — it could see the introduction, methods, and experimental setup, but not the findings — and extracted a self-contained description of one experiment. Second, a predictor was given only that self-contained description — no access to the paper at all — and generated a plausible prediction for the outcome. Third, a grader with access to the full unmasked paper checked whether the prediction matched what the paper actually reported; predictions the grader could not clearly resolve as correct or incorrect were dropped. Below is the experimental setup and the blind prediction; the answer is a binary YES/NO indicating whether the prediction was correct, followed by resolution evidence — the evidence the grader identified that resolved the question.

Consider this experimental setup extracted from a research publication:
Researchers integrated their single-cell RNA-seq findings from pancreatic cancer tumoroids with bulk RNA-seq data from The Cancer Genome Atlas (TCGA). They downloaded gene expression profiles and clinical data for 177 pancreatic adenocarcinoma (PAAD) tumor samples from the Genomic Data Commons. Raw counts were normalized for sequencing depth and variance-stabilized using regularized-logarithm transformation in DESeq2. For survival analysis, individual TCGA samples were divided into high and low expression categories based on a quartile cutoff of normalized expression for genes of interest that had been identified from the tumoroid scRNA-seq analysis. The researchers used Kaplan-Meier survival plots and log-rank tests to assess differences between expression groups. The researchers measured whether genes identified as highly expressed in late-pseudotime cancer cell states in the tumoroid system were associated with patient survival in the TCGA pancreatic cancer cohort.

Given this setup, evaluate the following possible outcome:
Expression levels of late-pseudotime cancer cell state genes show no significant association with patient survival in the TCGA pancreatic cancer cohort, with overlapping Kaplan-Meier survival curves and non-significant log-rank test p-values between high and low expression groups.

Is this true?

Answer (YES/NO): NO